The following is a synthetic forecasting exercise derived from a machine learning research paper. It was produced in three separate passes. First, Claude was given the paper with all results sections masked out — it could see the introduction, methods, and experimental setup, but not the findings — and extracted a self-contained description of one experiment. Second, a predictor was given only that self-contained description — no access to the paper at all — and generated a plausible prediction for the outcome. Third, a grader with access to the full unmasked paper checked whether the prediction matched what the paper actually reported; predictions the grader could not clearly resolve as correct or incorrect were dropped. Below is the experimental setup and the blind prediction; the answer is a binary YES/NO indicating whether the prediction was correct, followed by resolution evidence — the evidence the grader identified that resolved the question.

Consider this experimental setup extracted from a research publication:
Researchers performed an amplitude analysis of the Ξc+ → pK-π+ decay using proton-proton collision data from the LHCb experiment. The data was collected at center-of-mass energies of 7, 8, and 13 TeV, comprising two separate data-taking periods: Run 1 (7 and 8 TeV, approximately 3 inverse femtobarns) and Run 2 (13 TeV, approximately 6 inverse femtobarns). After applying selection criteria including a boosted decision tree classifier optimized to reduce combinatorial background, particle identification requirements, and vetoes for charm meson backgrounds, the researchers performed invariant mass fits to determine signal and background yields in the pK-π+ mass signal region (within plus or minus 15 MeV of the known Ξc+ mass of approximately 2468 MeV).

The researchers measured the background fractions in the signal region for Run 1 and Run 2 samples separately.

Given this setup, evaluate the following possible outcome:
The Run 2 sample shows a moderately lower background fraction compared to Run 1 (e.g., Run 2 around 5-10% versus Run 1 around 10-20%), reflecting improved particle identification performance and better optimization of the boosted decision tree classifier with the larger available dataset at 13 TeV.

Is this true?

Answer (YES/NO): NO